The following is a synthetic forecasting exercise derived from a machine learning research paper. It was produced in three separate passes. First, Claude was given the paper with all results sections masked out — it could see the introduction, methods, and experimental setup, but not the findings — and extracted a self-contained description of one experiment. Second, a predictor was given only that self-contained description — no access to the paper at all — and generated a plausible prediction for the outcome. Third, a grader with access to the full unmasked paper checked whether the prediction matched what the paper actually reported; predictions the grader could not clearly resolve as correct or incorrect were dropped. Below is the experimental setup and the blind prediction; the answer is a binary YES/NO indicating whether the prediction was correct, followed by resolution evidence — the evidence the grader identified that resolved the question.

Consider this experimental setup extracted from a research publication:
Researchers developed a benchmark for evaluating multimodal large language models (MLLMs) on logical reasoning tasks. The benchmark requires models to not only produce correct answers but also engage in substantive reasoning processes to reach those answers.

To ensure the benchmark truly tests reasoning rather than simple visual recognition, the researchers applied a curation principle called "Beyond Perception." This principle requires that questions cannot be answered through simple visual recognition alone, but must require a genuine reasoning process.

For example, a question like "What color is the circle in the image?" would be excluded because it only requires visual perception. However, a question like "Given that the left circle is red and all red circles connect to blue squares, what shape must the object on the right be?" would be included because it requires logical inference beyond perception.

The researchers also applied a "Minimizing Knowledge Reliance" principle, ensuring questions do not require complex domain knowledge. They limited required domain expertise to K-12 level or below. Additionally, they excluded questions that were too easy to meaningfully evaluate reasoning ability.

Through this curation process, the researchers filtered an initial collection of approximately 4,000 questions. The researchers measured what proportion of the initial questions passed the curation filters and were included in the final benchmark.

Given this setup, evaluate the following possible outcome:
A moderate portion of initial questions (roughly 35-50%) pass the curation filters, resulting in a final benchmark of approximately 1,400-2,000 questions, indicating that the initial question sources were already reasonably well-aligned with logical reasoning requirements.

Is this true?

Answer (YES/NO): NO